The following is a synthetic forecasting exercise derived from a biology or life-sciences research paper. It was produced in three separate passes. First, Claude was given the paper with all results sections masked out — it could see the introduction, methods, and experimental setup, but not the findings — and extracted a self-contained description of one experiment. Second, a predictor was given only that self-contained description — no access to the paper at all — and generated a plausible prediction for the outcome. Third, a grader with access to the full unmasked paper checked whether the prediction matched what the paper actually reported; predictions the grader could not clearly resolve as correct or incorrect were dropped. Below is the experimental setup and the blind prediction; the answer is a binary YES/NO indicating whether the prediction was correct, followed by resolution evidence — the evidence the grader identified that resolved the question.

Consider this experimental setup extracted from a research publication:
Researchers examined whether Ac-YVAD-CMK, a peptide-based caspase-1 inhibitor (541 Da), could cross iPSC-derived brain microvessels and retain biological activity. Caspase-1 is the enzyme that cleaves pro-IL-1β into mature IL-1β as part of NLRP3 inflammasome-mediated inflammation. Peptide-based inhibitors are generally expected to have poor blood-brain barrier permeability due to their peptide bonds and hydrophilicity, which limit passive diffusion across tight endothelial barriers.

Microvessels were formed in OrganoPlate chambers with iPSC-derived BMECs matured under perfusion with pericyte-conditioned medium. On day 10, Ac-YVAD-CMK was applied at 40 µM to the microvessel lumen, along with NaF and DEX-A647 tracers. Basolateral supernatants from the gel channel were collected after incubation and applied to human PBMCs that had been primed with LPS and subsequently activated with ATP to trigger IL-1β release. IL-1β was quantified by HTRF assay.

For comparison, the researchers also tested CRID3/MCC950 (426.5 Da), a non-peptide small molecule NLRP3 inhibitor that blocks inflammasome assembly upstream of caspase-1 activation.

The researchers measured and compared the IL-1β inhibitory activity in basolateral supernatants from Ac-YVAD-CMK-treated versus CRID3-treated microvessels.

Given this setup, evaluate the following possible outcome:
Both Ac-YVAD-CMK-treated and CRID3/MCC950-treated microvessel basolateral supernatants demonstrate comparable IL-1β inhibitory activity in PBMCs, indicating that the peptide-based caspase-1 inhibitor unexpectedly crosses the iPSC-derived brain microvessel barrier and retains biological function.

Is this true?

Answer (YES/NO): NO